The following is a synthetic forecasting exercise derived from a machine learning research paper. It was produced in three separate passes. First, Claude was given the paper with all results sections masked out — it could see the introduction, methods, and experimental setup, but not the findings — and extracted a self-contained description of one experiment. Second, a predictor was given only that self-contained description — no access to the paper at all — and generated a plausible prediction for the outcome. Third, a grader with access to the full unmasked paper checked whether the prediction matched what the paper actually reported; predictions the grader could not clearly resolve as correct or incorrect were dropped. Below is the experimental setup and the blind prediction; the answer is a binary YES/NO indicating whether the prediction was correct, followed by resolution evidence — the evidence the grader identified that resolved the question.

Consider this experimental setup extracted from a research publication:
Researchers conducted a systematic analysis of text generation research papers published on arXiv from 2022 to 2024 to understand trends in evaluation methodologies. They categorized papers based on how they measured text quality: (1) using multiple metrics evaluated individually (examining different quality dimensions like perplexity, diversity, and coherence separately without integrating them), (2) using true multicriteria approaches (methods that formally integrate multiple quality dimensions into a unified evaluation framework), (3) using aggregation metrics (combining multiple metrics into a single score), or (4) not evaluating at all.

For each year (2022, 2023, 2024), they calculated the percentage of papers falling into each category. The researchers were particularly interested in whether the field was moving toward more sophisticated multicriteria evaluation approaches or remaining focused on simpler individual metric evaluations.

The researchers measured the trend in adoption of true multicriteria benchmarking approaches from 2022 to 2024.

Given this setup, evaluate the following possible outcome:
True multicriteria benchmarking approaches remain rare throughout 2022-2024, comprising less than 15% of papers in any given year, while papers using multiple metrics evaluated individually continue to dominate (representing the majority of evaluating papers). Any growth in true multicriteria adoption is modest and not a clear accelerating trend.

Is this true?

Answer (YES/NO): NO